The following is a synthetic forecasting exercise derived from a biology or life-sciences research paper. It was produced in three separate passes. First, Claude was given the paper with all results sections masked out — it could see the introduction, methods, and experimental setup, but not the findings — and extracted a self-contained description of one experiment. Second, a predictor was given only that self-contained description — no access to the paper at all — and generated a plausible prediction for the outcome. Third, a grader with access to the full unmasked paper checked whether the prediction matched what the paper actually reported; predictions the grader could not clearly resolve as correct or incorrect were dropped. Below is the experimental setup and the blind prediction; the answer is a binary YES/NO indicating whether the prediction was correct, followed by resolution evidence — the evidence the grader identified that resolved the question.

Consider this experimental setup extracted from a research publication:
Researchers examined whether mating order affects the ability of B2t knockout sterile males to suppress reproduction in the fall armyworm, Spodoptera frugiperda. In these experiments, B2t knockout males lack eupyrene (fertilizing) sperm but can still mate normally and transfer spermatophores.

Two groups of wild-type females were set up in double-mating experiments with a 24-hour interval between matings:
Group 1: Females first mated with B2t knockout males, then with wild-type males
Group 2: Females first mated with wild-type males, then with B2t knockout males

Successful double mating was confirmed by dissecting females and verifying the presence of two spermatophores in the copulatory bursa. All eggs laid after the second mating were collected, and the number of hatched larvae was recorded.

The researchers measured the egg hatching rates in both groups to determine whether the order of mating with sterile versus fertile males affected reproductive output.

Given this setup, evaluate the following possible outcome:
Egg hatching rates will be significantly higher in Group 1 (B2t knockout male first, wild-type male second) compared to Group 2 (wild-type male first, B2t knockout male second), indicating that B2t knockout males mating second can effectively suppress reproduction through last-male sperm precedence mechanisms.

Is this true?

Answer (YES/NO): NO